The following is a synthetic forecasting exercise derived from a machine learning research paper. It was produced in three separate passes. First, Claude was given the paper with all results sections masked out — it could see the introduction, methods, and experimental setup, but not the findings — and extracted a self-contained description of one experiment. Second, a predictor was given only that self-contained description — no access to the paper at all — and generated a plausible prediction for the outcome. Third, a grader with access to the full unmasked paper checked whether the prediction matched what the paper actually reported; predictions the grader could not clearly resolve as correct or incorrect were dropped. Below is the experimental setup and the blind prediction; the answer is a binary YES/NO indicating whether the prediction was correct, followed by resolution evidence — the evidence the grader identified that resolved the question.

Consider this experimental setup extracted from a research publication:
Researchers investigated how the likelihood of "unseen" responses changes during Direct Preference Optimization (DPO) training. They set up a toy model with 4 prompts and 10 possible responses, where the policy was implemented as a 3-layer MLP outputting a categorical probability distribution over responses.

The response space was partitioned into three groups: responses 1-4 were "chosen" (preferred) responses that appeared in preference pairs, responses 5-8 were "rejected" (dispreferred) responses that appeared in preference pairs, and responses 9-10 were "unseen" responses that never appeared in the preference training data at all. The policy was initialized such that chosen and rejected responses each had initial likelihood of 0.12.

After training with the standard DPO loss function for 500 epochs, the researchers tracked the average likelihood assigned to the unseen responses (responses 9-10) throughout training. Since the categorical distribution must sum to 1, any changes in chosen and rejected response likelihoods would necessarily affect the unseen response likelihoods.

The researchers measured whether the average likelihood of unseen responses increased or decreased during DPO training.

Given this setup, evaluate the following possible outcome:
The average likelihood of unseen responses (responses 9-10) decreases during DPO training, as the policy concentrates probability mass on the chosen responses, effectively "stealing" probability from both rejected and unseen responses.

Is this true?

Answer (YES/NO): NO